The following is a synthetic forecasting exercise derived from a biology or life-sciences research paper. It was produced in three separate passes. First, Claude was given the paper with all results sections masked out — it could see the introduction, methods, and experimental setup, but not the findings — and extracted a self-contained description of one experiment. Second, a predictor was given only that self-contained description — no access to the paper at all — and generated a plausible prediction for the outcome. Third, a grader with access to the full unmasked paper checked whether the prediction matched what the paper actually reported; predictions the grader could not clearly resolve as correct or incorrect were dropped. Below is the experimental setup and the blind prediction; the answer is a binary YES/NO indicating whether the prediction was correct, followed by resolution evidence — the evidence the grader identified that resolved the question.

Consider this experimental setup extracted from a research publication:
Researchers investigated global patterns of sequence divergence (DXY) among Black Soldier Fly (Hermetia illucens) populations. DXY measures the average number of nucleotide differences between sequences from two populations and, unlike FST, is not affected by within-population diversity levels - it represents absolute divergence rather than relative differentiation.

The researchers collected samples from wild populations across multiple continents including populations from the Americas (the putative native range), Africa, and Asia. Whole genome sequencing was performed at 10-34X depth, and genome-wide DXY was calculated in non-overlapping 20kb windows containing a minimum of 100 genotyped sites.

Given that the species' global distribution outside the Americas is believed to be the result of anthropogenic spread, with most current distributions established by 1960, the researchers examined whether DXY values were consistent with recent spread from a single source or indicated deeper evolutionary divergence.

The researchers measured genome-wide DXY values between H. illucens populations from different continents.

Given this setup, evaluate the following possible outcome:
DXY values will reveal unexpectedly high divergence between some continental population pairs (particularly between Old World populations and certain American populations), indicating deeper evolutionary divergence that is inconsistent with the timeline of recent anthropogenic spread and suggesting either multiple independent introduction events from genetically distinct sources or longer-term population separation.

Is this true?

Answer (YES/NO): YES